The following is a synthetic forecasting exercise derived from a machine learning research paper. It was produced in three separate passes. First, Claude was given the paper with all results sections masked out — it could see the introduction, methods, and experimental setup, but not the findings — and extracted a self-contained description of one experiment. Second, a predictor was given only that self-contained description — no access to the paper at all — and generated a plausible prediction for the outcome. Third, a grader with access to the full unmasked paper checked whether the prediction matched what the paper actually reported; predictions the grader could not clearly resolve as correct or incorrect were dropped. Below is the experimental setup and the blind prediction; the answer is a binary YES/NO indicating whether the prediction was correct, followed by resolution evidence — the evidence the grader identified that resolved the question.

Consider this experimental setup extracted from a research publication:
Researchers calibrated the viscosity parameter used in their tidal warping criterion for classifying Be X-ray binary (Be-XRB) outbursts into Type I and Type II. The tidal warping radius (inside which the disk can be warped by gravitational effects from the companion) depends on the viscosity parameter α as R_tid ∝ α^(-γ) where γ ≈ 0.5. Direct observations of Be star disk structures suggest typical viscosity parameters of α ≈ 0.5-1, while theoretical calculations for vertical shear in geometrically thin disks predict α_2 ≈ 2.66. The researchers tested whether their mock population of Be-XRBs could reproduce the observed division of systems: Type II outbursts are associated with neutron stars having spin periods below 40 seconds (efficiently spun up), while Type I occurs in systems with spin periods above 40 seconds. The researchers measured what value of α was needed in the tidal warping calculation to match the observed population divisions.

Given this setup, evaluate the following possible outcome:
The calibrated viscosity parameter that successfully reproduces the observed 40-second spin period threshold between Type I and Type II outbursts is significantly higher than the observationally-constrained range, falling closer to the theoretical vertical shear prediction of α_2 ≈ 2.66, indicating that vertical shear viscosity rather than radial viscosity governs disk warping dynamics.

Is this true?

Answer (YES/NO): NO